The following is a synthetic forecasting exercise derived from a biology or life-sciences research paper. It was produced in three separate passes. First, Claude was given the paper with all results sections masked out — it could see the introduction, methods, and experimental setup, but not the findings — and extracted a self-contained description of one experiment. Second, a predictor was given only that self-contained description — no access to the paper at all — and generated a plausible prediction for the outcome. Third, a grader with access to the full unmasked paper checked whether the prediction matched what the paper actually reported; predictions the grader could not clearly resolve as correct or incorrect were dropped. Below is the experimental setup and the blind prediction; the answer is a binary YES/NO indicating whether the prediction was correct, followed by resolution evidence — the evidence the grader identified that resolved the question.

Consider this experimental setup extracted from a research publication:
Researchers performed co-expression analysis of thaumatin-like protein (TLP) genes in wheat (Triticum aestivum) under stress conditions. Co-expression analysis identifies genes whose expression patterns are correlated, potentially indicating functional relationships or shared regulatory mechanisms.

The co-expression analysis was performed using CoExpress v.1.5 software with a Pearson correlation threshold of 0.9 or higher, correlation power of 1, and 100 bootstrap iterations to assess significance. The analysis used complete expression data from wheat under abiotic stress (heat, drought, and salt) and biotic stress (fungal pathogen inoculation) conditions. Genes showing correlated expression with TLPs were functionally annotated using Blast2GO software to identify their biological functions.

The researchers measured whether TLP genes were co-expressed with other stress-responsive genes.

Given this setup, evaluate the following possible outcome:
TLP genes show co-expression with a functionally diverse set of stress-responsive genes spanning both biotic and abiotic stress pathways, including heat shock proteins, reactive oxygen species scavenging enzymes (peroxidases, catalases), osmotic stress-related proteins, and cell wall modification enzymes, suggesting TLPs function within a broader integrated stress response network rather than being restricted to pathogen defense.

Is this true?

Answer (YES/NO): YES